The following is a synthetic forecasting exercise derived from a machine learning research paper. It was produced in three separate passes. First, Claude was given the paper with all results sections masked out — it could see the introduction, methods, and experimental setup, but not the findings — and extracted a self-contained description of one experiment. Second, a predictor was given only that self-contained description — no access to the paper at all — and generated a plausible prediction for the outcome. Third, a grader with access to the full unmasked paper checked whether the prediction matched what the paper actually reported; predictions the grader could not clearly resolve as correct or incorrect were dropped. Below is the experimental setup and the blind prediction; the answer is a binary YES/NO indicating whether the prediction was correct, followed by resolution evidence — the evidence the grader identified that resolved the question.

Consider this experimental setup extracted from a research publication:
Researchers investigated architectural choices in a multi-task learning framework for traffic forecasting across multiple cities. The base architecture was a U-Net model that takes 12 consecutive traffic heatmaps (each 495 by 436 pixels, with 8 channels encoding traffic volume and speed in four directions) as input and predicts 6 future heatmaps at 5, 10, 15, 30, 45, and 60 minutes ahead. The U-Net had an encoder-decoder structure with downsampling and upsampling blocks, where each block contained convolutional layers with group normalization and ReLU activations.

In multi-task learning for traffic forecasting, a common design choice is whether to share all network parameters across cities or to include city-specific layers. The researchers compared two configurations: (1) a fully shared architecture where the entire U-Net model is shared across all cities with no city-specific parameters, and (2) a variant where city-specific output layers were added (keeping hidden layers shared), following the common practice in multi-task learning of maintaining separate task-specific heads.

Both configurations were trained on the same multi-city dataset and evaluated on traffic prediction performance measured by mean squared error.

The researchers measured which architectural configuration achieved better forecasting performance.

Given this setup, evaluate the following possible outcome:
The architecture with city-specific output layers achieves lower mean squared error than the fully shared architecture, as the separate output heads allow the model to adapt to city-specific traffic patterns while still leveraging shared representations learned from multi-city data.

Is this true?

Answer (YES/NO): NO